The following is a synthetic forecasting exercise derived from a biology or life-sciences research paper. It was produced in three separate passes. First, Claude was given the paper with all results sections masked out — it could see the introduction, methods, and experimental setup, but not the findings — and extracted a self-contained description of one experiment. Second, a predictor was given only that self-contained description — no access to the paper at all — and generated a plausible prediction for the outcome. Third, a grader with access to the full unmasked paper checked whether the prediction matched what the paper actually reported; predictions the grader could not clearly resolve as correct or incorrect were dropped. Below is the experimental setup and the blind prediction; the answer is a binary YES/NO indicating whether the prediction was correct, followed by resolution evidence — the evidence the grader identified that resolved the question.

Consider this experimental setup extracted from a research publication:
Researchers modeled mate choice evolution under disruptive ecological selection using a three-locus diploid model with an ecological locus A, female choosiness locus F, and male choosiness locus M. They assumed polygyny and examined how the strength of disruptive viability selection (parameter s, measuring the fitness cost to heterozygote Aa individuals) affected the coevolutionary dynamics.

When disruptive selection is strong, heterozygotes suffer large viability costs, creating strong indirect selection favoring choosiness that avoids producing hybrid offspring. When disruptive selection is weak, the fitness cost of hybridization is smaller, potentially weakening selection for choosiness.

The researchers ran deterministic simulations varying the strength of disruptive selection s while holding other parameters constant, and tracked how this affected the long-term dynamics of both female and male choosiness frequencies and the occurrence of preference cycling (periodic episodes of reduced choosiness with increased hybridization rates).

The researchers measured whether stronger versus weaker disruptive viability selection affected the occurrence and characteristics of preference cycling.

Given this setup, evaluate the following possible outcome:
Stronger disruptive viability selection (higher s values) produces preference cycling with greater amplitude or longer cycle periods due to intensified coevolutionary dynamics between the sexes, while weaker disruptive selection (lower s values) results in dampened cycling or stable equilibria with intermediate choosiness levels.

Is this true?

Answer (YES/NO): NO